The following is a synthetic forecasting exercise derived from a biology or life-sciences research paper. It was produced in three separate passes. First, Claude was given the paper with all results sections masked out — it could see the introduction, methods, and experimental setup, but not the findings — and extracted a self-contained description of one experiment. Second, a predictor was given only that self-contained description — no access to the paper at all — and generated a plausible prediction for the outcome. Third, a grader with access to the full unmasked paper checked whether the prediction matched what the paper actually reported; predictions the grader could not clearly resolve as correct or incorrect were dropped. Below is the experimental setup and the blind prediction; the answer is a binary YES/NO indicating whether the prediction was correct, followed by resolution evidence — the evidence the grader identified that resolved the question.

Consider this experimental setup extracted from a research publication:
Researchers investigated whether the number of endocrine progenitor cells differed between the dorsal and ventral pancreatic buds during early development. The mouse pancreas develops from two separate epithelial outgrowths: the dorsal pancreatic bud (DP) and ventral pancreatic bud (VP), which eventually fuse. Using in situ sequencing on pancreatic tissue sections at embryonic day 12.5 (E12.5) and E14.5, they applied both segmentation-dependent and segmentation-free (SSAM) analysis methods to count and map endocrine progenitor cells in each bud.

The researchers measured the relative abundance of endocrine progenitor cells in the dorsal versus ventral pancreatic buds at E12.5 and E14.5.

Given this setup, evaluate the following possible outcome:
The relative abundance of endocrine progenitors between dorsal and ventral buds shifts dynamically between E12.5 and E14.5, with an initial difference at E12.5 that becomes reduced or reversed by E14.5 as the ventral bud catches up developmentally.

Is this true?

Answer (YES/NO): NO